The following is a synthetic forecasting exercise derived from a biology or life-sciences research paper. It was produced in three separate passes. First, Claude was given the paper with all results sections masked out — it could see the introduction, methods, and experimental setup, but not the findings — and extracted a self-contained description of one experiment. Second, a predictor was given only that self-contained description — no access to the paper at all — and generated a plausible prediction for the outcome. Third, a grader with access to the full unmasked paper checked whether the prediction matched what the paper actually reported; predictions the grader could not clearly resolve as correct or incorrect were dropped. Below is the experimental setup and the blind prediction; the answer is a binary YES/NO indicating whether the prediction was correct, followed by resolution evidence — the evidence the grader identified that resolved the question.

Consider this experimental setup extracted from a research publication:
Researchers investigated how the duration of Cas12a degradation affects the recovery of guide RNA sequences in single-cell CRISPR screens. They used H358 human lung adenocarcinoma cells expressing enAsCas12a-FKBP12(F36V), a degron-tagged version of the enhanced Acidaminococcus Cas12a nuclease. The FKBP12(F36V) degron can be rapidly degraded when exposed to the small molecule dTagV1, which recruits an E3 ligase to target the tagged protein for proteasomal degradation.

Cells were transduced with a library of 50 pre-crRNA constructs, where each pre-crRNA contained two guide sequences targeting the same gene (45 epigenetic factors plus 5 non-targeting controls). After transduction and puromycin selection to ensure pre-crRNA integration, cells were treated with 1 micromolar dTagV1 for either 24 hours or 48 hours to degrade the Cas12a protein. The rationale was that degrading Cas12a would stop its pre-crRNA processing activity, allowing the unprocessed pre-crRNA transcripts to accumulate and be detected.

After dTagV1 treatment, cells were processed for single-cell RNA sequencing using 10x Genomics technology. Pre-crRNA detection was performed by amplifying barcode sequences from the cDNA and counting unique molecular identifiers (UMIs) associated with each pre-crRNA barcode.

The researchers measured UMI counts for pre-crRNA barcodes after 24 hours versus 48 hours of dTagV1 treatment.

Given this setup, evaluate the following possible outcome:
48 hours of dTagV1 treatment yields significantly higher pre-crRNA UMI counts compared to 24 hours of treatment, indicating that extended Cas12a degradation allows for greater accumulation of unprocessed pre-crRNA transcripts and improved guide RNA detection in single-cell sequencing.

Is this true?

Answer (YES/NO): YES